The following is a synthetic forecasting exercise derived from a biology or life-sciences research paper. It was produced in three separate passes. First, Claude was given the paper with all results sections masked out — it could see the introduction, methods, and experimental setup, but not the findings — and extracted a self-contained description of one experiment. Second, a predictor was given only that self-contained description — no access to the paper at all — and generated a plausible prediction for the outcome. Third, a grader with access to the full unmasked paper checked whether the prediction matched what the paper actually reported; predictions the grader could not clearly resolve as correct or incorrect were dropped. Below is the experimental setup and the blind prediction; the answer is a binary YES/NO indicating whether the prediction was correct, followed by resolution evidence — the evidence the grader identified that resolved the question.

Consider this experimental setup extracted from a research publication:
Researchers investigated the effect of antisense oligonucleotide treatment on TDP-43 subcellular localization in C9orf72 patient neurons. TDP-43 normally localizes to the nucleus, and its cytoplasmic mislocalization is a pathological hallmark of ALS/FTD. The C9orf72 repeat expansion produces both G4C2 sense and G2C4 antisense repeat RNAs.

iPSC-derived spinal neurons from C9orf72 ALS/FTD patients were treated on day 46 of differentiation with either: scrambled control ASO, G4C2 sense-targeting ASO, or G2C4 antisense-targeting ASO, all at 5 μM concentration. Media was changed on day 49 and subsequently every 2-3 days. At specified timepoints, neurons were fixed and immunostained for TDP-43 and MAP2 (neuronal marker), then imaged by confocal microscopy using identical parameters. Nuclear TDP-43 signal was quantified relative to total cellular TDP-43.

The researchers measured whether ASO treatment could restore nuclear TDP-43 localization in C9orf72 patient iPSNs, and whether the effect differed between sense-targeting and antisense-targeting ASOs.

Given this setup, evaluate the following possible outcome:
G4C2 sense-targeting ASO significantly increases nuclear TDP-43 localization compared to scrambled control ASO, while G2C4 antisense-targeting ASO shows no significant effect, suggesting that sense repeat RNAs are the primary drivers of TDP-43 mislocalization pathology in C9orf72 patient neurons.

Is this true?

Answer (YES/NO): NO